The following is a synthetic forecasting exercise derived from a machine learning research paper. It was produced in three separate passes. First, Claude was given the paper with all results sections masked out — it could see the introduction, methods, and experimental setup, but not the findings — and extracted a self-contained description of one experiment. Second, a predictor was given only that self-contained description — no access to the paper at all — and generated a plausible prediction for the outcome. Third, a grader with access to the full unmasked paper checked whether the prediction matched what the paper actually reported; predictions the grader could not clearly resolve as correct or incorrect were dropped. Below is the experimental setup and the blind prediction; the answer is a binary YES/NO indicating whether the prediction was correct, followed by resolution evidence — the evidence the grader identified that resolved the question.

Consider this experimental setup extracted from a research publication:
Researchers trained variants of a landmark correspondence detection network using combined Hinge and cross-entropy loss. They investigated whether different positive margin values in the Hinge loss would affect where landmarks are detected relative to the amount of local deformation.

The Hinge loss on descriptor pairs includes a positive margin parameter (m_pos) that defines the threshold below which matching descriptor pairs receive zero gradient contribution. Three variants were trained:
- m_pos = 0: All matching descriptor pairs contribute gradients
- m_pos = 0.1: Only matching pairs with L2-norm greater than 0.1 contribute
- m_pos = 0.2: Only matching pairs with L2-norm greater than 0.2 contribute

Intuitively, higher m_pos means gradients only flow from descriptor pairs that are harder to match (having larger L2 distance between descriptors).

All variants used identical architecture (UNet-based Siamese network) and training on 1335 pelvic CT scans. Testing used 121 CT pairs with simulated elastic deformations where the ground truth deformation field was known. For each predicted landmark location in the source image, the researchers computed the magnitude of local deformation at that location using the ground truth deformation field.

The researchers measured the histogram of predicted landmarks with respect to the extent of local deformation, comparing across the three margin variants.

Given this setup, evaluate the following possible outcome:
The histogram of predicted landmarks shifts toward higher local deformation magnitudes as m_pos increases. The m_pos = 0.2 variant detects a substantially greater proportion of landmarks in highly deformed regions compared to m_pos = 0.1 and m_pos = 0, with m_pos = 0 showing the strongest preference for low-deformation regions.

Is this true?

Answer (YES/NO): NO